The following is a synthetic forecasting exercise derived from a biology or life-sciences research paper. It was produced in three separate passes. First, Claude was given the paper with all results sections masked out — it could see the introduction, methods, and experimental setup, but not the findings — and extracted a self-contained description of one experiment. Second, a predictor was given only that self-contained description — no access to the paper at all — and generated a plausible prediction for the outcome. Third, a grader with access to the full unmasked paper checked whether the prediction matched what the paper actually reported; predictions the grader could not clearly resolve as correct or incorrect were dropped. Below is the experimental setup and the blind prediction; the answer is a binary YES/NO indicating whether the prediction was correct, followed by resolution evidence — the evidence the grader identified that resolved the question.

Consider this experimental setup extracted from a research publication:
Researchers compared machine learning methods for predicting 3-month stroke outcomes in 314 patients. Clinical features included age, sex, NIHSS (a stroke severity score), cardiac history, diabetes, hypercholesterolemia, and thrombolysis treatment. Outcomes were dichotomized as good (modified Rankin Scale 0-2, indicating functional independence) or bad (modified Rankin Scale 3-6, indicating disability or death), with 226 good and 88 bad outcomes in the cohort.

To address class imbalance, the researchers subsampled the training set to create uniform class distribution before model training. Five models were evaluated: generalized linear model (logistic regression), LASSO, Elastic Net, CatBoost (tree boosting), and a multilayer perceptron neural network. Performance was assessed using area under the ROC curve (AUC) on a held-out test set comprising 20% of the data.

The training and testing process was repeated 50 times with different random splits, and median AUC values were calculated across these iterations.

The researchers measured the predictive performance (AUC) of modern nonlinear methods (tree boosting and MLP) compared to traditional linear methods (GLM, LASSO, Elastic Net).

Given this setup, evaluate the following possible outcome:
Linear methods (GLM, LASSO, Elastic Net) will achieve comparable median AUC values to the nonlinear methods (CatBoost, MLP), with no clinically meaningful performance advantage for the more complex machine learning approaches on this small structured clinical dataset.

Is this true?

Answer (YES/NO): YES